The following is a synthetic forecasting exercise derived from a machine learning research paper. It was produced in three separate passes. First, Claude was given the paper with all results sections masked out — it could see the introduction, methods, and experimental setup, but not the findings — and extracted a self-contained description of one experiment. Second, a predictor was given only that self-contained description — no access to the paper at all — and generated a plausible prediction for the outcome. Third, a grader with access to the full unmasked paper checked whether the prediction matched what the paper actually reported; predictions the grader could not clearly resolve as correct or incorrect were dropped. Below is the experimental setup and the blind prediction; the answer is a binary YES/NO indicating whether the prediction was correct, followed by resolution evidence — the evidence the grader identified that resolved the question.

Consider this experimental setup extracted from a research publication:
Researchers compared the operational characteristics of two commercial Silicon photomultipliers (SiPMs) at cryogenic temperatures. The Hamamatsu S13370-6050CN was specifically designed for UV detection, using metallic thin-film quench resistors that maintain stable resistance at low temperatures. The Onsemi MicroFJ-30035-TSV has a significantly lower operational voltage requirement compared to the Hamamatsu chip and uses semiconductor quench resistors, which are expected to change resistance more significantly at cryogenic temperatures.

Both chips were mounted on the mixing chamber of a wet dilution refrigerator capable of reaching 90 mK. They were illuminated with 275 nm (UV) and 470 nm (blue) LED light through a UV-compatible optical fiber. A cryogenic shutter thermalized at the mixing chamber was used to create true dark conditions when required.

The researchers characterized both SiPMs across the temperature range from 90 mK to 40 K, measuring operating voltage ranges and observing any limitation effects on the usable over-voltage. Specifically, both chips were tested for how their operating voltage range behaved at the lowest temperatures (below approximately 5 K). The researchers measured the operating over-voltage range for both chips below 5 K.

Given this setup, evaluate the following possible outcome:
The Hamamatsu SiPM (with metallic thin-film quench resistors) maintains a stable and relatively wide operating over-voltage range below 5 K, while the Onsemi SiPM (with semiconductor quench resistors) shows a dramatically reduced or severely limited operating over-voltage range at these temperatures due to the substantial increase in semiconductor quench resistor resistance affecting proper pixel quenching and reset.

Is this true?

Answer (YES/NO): NO